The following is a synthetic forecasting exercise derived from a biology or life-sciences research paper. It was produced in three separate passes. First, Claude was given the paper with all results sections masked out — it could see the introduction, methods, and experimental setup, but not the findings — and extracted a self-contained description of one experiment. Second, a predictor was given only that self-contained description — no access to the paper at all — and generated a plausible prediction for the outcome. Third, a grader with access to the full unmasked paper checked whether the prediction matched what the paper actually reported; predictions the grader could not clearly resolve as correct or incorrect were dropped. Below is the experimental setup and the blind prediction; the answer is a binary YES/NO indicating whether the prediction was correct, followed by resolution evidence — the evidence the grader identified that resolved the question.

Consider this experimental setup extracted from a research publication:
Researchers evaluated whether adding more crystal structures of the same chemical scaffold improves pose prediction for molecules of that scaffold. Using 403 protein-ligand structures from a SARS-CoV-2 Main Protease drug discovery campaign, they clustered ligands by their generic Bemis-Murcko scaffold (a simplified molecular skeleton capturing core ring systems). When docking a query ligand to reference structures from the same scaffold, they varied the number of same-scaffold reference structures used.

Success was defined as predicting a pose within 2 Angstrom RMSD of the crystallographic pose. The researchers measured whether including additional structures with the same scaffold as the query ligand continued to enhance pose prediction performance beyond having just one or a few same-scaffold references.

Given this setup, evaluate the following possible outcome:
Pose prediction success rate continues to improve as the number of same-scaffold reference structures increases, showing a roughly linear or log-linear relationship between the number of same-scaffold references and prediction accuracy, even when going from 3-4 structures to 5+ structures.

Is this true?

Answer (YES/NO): NO